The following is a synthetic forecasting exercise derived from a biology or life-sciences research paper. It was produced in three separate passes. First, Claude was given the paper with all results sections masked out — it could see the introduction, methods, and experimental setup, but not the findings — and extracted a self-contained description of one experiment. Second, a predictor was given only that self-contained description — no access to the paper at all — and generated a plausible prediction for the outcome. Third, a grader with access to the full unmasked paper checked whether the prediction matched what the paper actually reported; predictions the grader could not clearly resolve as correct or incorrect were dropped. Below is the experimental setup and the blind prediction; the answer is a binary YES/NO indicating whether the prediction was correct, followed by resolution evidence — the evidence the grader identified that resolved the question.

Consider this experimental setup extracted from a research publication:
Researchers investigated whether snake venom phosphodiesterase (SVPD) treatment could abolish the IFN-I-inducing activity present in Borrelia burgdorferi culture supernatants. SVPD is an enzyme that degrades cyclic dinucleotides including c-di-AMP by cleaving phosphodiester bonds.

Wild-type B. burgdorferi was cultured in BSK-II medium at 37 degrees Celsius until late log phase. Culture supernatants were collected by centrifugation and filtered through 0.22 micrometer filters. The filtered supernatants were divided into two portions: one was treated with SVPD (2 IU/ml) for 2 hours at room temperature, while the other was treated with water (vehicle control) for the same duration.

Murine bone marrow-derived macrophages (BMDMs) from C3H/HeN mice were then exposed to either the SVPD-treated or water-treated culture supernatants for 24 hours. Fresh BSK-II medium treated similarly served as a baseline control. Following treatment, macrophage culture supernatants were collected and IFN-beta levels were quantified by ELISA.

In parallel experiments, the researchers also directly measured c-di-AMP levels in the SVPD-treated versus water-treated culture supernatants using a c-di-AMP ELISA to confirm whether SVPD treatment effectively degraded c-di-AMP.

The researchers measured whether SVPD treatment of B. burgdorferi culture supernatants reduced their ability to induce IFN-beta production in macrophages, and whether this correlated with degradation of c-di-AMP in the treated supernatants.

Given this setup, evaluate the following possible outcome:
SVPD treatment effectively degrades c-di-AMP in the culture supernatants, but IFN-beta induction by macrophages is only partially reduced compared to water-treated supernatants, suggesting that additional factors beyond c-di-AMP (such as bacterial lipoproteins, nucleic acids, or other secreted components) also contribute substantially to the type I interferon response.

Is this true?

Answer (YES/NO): YES